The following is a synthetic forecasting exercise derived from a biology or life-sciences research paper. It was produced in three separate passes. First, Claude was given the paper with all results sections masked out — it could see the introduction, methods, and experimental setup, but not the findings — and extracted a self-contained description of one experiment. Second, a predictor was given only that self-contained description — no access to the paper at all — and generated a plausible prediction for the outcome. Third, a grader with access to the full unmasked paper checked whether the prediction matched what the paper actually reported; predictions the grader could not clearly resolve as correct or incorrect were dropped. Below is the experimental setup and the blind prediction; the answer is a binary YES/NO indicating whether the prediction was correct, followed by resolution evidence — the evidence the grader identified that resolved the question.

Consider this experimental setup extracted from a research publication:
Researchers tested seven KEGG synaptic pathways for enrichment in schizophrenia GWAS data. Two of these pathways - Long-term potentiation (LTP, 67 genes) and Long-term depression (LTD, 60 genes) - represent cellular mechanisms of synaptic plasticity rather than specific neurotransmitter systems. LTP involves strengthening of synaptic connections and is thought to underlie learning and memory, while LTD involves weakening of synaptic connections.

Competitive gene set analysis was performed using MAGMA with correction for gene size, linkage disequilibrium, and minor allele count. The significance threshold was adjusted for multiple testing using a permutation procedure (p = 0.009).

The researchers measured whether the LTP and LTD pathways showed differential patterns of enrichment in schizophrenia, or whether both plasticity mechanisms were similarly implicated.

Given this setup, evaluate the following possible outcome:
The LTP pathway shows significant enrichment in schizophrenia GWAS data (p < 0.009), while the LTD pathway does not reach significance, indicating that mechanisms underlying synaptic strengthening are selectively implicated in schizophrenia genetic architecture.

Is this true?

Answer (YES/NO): YES